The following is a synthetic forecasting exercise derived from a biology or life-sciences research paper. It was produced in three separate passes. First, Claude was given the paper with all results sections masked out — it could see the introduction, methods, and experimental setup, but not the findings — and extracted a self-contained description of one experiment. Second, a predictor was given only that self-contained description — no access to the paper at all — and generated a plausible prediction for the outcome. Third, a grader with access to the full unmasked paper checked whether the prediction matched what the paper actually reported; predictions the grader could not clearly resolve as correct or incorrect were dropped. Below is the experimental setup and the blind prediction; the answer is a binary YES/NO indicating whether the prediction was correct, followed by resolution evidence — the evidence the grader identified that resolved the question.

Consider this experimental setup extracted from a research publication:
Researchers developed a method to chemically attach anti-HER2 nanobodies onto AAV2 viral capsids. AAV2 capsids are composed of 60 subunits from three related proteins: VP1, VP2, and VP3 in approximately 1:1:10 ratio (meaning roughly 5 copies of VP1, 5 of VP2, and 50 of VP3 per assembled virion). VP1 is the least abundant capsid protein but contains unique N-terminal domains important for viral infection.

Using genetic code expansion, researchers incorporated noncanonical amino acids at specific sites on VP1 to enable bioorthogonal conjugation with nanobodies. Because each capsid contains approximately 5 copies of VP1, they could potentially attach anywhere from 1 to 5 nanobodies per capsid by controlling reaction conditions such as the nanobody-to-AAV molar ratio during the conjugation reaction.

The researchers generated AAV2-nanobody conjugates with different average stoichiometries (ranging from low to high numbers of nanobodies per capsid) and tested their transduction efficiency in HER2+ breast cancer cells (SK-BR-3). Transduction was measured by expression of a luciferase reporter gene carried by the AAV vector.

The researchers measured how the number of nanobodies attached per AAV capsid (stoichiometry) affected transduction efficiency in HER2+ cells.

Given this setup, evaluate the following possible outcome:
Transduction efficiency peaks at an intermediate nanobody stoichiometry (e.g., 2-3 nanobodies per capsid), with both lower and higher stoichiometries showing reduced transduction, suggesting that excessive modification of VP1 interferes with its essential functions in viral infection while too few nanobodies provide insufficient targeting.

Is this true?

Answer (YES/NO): NO